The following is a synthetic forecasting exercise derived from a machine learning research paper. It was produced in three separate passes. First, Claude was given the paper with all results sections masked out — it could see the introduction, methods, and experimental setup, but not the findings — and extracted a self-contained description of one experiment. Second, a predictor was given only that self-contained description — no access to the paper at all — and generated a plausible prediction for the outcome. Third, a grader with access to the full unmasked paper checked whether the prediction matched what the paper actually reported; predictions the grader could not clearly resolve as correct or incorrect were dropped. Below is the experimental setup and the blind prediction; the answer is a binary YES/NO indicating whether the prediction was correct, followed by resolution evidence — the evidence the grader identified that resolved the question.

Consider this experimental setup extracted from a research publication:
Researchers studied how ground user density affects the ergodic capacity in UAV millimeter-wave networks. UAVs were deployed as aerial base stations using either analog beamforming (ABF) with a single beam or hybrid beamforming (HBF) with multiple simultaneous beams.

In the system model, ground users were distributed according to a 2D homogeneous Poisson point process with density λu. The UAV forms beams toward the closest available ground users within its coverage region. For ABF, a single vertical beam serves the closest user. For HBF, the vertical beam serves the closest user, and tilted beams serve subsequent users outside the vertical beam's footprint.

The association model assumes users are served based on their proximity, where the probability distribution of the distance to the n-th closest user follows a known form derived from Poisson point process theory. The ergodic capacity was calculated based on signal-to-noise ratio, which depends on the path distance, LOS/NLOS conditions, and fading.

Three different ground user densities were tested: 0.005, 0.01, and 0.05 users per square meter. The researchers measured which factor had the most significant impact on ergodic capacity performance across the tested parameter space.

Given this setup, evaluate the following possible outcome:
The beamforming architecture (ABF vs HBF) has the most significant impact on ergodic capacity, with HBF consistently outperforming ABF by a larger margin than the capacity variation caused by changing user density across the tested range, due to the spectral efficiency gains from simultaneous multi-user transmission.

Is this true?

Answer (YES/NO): NO